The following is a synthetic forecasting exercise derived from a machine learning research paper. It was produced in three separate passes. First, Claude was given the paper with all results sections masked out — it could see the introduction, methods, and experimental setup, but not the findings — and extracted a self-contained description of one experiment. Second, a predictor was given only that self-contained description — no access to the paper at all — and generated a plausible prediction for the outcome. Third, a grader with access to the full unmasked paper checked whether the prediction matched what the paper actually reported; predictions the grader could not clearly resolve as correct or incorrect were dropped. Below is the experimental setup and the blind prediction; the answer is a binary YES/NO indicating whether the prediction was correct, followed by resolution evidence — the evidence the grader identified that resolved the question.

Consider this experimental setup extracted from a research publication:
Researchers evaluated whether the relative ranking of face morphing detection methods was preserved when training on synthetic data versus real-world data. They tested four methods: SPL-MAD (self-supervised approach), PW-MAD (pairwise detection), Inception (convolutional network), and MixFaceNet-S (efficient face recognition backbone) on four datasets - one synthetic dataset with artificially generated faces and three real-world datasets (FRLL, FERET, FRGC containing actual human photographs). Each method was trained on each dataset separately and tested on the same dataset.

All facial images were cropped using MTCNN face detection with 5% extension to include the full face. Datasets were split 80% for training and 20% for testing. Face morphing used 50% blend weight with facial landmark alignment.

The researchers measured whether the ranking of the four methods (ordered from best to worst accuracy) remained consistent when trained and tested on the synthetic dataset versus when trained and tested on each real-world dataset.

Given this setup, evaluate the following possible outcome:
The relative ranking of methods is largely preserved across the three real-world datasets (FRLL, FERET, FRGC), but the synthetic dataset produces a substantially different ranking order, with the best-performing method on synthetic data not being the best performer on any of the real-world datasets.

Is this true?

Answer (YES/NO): NO